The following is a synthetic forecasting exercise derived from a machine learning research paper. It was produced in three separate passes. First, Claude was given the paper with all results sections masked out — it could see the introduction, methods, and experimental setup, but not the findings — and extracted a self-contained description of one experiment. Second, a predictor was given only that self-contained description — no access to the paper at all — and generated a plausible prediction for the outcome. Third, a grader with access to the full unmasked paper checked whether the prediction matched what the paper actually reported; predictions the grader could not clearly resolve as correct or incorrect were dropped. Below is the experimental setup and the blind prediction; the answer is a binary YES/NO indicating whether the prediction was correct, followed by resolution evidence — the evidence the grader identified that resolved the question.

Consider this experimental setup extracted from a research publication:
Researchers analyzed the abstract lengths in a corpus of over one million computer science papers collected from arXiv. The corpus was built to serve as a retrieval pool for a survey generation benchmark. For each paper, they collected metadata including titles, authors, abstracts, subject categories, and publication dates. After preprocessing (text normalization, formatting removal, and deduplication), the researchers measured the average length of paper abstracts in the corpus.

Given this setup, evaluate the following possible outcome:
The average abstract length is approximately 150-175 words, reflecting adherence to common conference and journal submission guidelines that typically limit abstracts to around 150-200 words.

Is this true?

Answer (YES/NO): YES